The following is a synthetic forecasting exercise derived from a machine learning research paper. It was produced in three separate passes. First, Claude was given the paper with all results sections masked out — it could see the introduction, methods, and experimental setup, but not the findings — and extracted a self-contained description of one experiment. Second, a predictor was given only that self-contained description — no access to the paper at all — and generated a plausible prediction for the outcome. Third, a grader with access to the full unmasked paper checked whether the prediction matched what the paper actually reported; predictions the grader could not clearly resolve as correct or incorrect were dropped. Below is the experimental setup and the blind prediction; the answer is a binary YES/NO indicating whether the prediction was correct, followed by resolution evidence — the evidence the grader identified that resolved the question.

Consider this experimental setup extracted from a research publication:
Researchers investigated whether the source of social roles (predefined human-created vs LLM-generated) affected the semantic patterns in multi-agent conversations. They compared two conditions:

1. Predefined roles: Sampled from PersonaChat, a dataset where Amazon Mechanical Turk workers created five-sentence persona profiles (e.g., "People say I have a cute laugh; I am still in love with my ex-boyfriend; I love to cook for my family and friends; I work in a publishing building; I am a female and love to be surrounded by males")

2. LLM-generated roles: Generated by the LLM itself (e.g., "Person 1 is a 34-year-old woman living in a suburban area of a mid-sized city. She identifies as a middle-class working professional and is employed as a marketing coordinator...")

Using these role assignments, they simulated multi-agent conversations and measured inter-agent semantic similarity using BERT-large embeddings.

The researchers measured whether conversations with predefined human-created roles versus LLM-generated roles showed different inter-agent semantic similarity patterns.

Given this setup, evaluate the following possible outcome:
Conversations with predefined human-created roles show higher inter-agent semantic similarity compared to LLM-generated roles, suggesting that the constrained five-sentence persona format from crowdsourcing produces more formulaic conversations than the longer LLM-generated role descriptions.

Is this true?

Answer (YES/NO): NO